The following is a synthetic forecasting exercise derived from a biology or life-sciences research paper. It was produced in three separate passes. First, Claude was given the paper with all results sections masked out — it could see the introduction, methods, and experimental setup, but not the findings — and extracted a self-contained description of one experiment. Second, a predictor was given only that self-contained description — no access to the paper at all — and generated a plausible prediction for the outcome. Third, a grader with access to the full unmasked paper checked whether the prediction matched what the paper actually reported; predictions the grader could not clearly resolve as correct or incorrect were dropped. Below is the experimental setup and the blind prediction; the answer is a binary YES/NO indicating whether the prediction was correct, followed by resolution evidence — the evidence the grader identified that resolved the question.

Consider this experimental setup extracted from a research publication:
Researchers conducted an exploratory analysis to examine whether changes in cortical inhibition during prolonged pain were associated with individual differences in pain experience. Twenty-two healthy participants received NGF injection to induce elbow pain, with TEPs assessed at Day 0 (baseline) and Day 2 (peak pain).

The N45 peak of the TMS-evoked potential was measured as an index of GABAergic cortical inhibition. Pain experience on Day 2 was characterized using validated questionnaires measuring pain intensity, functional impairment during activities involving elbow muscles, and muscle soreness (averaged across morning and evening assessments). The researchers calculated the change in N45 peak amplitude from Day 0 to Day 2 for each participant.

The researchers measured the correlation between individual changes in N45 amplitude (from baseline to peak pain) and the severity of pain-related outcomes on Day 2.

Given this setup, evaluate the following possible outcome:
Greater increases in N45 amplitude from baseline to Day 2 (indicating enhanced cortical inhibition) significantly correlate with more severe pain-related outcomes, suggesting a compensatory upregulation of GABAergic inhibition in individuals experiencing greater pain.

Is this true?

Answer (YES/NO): YES